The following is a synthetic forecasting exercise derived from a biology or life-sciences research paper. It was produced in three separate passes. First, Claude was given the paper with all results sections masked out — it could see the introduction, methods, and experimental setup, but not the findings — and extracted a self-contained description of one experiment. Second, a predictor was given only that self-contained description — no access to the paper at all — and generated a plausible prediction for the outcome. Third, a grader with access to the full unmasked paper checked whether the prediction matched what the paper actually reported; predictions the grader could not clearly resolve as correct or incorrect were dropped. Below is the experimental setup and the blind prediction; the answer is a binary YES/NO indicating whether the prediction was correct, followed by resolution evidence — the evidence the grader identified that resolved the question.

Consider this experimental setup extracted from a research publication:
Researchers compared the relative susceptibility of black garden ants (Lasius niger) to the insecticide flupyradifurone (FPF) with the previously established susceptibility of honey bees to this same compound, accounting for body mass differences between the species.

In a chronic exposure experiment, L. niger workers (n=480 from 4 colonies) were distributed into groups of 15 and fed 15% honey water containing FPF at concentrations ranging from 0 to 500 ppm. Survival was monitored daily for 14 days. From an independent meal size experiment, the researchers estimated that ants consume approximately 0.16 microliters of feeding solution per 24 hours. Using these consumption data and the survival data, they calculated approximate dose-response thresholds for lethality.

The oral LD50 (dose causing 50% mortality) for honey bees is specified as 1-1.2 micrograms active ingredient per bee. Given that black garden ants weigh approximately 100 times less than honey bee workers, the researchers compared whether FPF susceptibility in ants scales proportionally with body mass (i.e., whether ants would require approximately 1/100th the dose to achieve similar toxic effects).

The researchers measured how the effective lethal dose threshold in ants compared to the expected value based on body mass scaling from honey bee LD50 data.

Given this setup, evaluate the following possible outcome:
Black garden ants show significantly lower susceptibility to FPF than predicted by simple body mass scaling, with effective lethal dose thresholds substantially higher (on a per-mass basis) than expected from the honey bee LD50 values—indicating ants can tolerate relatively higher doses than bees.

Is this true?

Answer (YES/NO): NO